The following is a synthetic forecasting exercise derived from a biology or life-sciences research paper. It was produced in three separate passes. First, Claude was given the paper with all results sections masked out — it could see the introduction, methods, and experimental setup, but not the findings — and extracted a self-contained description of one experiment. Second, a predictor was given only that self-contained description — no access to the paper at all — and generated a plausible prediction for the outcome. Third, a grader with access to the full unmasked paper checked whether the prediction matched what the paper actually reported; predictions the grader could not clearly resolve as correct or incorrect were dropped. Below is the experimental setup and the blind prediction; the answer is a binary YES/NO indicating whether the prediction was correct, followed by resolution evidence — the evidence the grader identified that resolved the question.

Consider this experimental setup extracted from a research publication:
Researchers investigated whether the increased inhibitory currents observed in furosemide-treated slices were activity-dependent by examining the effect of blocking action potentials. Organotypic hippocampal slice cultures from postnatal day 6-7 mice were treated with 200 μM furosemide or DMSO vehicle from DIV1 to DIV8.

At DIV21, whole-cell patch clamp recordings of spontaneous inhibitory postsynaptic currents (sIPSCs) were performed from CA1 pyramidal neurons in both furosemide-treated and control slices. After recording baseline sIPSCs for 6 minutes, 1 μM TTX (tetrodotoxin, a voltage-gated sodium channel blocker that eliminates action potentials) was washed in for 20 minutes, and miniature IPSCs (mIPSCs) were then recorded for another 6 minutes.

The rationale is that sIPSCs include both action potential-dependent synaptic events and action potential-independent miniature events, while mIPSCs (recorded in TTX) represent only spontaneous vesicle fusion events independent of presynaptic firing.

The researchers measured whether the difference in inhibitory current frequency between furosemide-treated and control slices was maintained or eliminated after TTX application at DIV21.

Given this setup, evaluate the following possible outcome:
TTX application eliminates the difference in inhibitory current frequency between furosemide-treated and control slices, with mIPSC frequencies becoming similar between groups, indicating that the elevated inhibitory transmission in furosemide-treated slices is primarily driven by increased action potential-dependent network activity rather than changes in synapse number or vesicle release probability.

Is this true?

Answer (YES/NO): NO